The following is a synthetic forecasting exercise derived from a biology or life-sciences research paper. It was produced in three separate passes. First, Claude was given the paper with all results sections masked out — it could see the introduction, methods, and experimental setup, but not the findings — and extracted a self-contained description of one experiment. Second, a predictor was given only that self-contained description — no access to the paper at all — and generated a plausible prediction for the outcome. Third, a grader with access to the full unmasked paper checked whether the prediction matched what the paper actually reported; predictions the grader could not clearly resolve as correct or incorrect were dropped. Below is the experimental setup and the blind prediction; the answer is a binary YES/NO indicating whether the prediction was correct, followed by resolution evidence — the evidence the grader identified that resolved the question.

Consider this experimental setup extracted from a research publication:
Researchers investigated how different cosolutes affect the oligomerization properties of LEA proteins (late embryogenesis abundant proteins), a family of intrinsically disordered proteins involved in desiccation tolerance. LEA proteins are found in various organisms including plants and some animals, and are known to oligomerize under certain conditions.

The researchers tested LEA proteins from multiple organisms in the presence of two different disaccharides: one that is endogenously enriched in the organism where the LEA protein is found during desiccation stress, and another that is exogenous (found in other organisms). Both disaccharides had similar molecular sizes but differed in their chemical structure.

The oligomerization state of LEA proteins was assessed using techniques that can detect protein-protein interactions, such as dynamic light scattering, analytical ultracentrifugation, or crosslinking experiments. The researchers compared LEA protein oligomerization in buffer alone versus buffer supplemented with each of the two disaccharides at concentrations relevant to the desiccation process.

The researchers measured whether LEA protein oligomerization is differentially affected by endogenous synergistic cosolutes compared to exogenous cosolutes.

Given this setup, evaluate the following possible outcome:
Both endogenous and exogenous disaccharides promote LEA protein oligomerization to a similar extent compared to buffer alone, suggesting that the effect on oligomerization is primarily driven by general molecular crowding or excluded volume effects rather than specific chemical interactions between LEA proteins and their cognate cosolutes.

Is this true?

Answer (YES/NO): NO